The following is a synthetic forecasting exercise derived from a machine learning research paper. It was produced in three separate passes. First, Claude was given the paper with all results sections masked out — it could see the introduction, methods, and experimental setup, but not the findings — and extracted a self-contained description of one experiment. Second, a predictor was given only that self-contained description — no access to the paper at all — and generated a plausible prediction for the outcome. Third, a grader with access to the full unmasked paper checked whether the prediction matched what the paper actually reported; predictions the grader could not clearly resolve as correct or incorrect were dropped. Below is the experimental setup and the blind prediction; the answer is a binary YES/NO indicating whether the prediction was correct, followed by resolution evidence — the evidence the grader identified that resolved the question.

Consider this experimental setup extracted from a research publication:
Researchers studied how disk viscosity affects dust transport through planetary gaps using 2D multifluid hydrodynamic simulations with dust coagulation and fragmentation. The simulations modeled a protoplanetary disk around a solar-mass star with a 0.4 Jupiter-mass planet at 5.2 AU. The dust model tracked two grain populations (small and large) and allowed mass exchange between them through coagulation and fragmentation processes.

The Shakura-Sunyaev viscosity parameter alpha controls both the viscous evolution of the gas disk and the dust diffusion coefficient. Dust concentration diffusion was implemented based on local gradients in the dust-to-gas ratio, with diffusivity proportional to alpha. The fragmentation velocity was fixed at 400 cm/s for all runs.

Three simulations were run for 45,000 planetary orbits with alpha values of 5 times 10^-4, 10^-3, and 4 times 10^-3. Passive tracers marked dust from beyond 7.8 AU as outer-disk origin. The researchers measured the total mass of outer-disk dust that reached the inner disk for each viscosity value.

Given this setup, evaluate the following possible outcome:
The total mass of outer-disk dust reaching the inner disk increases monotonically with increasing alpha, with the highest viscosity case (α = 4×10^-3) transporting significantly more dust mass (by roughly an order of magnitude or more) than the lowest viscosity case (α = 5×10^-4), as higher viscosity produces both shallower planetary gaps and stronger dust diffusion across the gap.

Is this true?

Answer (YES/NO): YES